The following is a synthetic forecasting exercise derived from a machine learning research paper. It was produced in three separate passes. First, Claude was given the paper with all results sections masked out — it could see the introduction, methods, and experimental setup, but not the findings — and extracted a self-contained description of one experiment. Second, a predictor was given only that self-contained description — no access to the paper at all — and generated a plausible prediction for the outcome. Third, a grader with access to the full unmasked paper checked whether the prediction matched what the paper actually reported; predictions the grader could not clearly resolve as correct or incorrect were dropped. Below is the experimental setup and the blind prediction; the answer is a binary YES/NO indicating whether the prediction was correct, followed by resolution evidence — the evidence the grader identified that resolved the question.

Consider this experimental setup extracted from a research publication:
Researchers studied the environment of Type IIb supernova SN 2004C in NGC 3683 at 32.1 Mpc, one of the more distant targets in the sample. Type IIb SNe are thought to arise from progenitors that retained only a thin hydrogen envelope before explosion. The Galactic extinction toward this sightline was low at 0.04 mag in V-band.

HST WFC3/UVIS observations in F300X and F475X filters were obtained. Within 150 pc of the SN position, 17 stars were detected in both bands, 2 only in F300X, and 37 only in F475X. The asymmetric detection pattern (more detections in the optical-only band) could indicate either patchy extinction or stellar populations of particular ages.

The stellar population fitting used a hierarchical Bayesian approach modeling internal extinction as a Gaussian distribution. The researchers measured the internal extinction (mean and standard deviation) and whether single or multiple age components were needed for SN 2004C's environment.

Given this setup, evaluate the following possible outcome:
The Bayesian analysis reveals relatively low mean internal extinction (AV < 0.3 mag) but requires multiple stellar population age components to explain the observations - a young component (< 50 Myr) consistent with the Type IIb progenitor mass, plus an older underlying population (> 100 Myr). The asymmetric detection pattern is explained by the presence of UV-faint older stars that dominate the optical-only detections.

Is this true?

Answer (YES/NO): NO